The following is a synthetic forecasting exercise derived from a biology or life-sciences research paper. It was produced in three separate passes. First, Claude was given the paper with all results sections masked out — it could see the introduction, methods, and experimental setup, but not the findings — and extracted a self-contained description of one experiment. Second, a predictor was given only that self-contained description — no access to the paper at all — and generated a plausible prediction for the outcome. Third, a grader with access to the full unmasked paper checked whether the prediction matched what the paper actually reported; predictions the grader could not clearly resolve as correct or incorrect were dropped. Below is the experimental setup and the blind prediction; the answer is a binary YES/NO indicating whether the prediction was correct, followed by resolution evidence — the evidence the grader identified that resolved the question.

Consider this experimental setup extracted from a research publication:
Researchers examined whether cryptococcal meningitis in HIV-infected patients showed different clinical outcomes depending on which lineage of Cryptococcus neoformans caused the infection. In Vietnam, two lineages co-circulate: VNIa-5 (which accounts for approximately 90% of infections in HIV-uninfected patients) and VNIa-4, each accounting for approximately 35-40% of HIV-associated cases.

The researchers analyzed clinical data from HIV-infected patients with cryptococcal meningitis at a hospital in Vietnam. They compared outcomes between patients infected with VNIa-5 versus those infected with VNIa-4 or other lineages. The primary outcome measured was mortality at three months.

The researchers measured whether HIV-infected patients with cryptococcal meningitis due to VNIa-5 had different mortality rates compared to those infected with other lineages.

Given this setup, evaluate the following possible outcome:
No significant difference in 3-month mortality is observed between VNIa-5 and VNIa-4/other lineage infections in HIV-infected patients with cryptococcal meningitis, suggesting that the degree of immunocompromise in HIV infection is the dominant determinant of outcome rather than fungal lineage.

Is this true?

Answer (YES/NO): YES